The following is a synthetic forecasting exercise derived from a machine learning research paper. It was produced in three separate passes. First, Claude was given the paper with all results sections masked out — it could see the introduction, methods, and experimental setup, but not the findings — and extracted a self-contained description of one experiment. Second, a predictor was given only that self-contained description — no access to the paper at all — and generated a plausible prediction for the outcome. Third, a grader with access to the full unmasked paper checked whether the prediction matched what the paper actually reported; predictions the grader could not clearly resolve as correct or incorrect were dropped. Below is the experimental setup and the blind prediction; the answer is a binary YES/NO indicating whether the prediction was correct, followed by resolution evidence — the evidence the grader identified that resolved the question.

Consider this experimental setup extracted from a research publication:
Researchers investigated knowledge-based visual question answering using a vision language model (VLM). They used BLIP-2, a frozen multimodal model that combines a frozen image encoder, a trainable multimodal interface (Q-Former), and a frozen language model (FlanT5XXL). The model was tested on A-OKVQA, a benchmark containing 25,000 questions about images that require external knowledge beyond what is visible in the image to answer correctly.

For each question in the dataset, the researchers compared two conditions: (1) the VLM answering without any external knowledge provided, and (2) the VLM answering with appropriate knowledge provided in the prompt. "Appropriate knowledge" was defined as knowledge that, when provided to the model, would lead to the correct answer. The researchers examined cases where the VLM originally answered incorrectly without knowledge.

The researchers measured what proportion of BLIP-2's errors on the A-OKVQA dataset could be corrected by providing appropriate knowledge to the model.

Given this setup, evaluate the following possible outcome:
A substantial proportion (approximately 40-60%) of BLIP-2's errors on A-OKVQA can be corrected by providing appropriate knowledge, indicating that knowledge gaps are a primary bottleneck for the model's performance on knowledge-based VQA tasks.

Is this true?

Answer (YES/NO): YES